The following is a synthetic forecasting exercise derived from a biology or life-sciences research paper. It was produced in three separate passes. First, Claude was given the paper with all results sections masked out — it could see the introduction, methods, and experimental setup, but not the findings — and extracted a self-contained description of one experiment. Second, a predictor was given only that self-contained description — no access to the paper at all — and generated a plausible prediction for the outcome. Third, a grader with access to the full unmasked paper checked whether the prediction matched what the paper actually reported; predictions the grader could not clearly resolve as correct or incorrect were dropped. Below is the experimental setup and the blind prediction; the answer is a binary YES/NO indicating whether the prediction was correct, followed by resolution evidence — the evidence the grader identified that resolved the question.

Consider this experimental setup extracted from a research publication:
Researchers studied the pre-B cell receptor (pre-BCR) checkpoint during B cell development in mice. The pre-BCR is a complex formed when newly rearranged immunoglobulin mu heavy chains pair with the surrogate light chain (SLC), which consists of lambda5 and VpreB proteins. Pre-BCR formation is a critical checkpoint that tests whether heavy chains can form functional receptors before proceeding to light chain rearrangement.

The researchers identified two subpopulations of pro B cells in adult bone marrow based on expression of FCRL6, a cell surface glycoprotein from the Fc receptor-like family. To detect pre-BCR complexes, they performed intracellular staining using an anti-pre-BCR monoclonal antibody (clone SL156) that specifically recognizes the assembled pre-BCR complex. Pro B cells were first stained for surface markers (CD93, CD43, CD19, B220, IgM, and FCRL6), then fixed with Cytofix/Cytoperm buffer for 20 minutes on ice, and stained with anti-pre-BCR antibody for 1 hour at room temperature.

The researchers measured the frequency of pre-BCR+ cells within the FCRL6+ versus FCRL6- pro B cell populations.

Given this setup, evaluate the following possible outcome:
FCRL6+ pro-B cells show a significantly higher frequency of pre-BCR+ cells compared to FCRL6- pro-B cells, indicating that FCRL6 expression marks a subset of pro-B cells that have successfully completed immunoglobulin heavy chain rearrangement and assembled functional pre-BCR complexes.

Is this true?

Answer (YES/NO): YES